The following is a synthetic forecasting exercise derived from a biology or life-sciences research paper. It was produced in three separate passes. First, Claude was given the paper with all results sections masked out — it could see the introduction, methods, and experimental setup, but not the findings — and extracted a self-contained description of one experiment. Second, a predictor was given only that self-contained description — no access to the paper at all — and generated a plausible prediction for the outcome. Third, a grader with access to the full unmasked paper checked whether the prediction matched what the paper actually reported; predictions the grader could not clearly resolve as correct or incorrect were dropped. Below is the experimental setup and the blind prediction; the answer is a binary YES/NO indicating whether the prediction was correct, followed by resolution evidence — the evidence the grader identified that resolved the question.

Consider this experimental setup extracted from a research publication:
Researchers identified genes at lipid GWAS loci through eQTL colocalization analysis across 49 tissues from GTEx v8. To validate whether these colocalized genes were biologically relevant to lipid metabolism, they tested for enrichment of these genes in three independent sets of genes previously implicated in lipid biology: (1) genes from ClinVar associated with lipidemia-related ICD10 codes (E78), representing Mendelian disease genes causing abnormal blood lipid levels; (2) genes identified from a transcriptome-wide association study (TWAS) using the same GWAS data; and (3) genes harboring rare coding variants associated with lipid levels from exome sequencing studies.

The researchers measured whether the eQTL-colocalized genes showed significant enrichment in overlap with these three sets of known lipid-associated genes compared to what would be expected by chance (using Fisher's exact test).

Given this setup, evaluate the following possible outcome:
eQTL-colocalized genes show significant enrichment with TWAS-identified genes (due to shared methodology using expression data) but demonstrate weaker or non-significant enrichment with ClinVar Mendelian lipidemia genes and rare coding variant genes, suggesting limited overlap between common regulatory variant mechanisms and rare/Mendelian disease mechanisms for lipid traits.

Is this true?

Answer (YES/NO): NO